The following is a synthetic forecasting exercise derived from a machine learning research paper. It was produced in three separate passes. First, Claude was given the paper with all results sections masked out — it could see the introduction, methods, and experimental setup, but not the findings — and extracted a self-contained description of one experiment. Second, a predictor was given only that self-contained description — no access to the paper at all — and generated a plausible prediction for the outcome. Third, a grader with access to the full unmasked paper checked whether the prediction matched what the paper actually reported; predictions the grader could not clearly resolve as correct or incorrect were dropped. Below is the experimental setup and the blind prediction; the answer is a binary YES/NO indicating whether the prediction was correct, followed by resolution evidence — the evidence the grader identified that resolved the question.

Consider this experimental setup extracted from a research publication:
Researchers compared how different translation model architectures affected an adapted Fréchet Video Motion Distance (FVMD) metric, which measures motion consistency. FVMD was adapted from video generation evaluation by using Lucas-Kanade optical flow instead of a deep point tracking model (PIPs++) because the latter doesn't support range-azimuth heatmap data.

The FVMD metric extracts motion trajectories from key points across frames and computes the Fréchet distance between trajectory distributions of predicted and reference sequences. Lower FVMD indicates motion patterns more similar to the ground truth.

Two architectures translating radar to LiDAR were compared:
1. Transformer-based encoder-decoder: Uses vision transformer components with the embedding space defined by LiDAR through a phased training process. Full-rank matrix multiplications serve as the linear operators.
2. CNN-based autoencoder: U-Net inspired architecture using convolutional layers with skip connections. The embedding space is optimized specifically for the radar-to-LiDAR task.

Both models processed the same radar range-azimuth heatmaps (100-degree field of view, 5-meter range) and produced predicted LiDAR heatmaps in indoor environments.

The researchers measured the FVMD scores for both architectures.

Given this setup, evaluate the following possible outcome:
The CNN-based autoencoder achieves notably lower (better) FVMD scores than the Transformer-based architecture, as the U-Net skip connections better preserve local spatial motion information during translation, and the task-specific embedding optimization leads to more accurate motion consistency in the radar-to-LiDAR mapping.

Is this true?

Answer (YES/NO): NO